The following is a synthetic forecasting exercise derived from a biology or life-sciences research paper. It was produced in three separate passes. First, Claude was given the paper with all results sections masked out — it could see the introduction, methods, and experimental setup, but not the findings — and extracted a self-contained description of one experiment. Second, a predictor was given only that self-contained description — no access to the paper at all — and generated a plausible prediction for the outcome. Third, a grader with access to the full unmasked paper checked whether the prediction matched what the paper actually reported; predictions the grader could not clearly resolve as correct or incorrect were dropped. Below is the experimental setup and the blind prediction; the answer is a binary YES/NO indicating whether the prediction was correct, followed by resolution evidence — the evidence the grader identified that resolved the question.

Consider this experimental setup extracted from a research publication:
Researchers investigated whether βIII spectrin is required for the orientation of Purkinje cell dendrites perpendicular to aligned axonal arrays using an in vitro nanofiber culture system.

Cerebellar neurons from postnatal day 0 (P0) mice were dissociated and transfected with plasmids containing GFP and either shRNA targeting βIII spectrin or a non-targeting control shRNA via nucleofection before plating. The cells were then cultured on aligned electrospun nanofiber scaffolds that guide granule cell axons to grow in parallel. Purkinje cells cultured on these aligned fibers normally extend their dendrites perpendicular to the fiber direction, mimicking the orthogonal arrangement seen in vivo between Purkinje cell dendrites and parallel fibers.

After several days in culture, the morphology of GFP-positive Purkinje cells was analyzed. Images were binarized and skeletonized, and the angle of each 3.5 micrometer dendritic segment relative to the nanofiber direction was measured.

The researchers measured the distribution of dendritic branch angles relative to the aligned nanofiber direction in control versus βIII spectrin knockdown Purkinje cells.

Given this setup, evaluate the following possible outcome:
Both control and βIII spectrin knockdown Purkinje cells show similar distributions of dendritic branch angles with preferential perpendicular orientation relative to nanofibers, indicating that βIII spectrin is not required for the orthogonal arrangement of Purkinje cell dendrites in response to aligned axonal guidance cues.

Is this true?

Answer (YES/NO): NO